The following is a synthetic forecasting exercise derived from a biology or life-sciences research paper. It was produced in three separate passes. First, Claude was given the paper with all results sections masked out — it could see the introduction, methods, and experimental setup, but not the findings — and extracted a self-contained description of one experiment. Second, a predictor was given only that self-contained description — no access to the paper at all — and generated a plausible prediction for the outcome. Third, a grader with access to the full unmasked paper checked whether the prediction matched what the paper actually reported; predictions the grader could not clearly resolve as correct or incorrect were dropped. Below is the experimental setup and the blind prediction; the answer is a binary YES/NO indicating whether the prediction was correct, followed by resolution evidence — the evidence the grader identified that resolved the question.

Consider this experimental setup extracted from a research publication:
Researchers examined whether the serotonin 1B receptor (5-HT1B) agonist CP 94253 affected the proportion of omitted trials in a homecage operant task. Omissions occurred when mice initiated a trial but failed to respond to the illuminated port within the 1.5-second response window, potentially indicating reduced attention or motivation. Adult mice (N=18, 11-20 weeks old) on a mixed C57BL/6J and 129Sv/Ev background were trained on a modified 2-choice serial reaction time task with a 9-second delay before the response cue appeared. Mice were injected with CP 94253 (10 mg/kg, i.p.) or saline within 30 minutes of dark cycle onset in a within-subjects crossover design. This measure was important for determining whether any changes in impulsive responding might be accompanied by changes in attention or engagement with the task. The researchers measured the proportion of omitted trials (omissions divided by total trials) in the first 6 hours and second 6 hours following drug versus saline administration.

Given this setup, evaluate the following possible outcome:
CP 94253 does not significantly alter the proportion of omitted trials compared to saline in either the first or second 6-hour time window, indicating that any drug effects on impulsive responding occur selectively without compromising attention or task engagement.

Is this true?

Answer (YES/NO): NO